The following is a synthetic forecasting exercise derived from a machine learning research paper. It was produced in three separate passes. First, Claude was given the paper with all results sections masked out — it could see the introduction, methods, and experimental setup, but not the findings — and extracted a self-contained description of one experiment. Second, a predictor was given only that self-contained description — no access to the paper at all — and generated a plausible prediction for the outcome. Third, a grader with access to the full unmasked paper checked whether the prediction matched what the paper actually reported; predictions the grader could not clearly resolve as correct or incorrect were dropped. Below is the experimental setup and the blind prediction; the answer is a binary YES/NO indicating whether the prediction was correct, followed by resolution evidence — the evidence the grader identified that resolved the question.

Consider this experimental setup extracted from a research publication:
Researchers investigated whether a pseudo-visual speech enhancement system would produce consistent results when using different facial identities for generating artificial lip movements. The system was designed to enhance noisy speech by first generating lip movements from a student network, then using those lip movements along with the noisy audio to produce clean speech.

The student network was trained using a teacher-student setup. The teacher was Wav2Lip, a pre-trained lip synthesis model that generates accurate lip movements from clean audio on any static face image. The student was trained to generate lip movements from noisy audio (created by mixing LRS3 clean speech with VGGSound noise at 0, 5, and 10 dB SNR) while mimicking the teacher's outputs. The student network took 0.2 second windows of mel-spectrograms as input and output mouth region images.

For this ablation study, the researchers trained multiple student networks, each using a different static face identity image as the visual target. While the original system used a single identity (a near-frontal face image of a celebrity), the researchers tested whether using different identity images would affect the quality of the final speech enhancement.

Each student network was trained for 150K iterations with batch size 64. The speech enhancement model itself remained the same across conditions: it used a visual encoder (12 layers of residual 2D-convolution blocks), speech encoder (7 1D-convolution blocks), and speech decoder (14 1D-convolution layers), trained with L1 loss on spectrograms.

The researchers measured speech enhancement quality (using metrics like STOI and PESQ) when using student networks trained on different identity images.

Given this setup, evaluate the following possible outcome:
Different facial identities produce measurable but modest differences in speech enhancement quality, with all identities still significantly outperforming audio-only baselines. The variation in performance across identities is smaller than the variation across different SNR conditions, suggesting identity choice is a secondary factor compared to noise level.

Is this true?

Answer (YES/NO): YES